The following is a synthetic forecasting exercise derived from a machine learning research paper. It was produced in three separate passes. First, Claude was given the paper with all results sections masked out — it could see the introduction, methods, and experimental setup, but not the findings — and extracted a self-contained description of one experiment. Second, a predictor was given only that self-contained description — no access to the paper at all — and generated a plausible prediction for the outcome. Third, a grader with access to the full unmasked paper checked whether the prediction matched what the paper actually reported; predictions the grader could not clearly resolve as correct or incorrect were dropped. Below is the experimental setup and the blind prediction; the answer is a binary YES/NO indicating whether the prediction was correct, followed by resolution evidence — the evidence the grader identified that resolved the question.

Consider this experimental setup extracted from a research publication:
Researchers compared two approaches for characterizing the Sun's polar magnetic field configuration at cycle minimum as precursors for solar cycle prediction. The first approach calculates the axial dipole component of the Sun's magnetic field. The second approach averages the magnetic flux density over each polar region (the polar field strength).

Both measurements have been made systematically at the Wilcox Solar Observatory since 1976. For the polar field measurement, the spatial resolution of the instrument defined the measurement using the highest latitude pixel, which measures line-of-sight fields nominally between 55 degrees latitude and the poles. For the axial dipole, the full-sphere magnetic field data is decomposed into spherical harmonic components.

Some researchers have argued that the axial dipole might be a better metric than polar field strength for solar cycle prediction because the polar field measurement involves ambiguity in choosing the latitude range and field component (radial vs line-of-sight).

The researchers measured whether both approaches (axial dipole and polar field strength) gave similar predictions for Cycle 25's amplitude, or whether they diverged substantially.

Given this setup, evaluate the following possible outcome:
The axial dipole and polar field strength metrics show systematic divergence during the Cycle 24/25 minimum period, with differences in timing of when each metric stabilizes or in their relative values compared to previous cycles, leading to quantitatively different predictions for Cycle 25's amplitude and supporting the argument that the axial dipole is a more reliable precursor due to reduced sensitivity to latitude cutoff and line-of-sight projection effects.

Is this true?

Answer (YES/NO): NO